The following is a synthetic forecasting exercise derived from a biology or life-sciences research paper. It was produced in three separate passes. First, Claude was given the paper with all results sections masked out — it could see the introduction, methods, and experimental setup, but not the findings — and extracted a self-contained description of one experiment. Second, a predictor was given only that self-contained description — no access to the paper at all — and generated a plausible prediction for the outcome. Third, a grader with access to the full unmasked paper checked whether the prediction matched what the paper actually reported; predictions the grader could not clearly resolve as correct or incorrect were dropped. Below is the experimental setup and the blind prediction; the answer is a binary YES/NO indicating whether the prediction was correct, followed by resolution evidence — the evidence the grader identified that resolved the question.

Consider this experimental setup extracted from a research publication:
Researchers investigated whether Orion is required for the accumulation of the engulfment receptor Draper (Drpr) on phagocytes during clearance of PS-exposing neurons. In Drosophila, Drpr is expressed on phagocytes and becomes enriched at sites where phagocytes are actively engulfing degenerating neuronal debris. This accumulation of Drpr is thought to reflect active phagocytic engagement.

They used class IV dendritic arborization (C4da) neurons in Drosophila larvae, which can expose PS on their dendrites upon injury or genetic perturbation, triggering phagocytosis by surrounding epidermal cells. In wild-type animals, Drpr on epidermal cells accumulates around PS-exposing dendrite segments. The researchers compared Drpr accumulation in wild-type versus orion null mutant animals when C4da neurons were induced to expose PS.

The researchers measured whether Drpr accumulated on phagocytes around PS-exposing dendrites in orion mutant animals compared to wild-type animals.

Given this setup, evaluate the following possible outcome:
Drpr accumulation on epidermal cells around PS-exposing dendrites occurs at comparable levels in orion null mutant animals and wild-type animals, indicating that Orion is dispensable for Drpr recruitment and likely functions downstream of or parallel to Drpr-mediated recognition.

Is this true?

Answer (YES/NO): NO